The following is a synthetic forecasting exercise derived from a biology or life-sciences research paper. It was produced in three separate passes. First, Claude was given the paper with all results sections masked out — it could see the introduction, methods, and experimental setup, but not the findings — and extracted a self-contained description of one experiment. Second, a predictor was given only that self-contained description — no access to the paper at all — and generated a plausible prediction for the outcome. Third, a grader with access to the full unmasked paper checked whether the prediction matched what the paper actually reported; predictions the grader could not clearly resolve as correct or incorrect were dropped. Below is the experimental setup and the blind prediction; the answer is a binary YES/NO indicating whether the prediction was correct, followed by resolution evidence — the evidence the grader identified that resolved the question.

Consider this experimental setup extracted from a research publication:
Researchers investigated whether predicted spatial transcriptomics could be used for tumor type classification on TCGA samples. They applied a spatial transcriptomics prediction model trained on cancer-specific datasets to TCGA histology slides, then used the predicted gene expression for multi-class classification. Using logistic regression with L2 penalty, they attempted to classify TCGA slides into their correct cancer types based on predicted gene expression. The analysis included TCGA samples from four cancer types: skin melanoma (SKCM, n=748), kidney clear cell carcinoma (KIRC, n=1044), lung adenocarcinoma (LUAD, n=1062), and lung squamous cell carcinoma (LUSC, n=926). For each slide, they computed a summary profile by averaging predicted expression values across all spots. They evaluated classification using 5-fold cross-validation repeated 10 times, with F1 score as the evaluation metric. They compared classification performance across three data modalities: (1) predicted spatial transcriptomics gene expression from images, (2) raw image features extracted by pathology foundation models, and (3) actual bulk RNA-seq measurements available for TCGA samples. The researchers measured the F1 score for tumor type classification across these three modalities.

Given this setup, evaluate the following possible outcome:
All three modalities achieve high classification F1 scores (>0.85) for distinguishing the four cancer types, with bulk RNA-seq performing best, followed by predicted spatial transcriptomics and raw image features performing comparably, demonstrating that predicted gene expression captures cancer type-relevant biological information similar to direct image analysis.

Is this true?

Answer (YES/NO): NO